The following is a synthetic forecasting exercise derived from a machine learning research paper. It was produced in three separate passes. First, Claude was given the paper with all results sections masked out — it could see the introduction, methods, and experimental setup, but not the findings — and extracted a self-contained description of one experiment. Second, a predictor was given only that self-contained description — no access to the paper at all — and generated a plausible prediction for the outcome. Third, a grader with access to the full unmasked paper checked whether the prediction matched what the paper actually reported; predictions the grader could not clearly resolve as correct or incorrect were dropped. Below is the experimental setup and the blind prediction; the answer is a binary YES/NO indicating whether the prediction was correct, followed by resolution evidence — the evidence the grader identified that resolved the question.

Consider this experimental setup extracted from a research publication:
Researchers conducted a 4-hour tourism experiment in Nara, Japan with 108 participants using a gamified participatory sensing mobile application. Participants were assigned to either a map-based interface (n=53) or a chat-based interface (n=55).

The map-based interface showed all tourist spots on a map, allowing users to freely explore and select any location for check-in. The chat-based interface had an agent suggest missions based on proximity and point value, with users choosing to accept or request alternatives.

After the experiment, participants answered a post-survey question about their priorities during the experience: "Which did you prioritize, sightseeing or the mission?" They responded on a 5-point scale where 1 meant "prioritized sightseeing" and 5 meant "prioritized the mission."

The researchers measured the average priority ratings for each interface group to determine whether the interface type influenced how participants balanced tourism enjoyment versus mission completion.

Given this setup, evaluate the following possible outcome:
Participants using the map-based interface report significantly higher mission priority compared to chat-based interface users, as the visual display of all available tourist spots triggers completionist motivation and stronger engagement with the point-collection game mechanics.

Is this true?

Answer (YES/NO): NO